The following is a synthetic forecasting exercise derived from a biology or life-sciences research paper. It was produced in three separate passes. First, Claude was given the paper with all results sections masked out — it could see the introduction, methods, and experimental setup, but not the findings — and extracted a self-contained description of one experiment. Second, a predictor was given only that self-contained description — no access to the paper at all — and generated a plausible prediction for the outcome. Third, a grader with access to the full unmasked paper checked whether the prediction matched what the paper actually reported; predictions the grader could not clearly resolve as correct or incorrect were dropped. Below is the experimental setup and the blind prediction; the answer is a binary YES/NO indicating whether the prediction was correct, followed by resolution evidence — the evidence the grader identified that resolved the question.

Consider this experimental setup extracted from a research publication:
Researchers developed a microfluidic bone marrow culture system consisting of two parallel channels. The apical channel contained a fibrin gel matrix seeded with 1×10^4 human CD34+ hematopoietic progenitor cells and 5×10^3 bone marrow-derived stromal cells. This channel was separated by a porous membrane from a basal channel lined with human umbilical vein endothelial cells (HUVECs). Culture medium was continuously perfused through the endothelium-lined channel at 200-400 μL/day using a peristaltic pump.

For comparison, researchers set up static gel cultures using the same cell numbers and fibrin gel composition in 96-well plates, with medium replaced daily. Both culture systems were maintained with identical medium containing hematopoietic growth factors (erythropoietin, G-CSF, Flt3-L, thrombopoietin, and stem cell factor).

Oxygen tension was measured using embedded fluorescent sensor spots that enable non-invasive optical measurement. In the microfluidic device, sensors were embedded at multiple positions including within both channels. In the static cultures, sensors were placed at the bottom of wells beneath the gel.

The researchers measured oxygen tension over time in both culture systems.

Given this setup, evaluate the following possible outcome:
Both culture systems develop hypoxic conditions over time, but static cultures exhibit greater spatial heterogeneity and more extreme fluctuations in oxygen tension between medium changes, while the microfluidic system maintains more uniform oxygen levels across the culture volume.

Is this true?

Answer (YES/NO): NO